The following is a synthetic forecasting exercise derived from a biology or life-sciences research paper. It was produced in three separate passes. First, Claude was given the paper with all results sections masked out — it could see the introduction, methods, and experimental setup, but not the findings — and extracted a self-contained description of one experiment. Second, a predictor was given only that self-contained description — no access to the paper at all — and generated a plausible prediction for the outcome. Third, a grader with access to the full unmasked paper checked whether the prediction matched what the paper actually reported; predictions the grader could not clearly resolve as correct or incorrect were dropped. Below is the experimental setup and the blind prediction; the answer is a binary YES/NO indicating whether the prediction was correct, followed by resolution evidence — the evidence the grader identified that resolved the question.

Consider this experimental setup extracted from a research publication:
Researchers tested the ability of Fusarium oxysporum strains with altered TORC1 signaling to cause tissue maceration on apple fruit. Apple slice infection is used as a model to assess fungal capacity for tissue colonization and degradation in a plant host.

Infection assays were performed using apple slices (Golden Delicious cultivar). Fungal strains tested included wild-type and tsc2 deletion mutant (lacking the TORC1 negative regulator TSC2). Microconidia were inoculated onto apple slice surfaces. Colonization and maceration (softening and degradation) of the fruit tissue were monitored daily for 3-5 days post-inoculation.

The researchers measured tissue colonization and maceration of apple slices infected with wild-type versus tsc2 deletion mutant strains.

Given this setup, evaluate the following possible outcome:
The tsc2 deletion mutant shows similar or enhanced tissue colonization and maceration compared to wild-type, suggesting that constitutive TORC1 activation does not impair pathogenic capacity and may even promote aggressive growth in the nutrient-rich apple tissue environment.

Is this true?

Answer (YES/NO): NO